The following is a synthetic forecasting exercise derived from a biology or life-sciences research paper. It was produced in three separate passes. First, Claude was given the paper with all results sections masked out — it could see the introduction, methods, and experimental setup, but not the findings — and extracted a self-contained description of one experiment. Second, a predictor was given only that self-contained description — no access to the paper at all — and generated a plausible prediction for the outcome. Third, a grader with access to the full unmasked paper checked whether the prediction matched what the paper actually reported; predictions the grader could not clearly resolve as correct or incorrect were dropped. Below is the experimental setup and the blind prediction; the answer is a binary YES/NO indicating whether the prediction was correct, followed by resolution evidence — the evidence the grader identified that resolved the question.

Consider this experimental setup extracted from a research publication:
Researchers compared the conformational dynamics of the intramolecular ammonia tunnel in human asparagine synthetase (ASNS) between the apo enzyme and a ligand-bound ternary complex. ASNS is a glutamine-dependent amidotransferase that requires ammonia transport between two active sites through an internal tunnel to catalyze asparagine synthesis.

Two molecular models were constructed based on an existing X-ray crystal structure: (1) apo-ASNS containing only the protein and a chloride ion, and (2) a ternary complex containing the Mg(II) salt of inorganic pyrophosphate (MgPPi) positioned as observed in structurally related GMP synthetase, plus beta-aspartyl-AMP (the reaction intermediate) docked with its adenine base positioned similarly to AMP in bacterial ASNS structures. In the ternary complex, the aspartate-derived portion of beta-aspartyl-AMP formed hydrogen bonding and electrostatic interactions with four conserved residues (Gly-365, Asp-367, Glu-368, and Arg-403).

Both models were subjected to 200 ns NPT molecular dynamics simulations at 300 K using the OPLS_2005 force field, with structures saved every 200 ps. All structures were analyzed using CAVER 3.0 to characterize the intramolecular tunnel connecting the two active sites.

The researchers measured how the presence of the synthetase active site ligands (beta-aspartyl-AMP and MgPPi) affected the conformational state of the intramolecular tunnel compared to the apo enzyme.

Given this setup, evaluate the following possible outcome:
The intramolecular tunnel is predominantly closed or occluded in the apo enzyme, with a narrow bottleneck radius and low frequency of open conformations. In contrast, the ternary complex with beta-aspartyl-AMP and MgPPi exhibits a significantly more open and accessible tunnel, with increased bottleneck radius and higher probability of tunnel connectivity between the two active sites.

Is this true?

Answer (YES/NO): NO